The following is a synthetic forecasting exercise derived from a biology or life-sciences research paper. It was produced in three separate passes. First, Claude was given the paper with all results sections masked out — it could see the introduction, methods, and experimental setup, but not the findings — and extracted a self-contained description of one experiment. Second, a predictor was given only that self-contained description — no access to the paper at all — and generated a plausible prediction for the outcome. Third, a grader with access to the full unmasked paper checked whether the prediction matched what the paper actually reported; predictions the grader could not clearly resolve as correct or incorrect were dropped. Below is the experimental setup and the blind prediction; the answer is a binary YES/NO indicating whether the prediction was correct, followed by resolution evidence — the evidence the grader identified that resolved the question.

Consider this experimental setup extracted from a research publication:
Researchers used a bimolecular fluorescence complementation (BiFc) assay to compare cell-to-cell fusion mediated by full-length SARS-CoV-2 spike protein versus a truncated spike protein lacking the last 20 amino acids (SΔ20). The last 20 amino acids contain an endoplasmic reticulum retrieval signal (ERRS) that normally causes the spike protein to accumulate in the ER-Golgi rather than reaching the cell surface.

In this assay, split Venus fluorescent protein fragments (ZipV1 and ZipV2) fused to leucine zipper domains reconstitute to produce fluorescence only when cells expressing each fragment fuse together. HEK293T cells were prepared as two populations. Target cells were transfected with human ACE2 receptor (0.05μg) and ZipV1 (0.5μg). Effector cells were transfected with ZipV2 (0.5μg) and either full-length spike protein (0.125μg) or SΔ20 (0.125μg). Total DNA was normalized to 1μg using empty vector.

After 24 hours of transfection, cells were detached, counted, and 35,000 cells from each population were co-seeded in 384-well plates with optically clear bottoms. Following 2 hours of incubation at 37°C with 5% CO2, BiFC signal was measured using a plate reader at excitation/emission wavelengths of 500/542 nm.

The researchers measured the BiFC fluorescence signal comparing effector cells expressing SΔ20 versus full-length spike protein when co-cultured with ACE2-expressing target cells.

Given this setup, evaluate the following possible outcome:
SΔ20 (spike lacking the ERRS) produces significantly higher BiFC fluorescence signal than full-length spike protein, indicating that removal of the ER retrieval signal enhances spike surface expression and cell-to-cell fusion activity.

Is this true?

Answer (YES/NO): YES